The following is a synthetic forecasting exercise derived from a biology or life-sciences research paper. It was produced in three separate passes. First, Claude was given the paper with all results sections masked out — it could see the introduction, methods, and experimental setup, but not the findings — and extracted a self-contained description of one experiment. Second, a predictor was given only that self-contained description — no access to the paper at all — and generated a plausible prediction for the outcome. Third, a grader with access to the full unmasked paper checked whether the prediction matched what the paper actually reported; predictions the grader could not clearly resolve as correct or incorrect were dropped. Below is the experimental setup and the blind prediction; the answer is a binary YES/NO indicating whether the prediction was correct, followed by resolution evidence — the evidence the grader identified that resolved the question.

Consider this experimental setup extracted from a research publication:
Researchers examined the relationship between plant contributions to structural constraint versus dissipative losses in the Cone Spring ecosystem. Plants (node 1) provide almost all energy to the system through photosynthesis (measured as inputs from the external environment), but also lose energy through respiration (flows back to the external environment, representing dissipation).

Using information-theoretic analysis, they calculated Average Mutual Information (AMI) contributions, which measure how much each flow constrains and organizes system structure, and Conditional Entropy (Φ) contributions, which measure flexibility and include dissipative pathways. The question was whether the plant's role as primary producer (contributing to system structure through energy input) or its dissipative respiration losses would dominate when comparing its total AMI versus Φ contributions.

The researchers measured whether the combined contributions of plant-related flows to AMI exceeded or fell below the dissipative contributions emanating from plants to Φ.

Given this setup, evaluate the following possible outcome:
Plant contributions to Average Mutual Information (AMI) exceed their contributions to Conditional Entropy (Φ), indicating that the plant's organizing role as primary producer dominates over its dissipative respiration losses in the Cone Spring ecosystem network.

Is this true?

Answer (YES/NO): YES